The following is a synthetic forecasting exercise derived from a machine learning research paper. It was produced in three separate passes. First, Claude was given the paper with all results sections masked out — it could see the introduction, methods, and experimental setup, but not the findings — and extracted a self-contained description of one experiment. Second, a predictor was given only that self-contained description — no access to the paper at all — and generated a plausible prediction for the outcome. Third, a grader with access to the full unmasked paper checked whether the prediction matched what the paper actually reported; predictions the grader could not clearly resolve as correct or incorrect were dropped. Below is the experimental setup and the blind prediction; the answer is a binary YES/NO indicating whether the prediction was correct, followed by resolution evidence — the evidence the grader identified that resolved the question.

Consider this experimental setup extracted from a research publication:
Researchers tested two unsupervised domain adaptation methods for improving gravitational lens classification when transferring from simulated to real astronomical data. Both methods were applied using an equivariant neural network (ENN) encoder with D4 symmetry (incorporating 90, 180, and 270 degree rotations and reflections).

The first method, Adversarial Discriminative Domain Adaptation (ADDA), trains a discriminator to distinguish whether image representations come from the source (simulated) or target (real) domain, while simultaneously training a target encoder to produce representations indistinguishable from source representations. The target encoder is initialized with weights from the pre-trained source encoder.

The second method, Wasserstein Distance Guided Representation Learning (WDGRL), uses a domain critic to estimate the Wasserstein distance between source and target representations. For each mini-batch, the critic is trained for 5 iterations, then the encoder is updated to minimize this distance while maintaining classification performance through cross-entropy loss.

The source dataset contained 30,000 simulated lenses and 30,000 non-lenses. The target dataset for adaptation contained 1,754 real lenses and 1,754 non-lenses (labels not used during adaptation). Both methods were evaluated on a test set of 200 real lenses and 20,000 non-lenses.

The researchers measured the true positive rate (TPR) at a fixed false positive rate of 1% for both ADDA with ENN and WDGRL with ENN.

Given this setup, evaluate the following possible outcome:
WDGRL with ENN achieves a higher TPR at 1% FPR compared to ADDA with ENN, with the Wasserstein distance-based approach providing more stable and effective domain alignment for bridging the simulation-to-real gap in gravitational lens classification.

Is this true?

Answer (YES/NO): YES